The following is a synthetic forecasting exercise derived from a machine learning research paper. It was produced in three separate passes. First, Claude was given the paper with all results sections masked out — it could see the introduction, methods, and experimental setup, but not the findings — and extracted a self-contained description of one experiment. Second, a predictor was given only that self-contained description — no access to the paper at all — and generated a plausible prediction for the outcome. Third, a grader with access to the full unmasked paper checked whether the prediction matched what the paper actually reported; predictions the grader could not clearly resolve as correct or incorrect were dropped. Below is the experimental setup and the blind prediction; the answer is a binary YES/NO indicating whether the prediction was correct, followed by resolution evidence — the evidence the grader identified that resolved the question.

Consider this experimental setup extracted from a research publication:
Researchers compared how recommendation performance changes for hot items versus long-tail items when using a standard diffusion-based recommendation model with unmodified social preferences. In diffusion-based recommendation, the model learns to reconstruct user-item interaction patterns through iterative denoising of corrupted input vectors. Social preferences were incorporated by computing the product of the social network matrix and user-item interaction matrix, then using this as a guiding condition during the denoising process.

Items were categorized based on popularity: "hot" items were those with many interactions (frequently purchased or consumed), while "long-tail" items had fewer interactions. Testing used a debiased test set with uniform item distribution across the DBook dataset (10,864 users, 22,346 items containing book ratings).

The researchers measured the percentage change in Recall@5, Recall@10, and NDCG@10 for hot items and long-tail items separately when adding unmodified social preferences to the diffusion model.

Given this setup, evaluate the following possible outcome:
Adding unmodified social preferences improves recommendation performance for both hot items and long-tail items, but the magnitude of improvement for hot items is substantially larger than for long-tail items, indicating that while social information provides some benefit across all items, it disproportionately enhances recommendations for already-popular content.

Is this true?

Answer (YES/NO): NO